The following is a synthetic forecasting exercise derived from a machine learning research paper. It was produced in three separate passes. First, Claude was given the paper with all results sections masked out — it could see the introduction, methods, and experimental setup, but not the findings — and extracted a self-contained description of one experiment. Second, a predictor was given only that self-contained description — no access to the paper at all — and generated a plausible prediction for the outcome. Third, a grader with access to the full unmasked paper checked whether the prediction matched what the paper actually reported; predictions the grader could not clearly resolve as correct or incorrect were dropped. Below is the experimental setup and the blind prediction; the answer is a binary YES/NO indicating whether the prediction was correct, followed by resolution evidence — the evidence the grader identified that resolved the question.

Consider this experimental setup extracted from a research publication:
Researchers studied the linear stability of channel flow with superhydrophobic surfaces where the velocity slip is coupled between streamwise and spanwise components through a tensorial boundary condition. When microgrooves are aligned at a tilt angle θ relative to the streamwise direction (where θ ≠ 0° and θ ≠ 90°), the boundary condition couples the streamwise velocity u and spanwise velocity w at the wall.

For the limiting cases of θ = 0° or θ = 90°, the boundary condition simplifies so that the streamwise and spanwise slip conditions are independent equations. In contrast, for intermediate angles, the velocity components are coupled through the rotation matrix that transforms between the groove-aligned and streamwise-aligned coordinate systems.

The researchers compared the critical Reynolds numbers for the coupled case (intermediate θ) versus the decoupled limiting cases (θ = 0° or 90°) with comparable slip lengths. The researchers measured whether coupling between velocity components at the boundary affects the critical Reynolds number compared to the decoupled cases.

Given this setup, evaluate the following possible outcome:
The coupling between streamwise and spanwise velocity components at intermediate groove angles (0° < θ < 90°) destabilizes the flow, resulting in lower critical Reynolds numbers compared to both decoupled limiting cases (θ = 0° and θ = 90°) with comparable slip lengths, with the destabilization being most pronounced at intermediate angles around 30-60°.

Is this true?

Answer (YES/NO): YES